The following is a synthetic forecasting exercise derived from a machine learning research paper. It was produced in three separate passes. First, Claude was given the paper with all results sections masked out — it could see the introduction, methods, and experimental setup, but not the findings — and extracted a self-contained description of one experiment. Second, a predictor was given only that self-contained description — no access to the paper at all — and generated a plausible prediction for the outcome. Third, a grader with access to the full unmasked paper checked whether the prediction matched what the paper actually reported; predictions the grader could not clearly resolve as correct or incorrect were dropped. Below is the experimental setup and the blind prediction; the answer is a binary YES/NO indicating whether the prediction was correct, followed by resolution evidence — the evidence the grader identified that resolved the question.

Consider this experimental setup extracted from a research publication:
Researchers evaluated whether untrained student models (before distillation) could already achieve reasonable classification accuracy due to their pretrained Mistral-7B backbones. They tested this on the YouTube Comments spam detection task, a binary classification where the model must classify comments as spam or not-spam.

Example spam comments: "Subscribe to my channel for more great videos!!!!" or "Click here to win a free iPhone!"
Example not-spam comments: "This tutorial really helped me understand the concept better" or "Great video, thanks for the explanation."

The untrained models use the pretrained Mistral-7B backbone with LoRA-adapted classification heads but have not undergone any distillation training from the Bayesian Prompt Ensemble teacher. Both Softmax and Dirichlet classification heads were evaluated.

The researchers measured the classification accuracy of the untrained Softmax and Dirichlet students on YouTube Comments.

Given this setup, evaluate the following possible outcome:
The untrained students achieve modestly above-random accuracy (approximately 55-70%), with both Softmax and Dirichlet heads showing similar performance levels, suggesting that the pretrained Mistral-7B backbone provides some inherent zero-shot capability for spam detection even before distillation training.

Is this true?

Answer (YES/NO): YES